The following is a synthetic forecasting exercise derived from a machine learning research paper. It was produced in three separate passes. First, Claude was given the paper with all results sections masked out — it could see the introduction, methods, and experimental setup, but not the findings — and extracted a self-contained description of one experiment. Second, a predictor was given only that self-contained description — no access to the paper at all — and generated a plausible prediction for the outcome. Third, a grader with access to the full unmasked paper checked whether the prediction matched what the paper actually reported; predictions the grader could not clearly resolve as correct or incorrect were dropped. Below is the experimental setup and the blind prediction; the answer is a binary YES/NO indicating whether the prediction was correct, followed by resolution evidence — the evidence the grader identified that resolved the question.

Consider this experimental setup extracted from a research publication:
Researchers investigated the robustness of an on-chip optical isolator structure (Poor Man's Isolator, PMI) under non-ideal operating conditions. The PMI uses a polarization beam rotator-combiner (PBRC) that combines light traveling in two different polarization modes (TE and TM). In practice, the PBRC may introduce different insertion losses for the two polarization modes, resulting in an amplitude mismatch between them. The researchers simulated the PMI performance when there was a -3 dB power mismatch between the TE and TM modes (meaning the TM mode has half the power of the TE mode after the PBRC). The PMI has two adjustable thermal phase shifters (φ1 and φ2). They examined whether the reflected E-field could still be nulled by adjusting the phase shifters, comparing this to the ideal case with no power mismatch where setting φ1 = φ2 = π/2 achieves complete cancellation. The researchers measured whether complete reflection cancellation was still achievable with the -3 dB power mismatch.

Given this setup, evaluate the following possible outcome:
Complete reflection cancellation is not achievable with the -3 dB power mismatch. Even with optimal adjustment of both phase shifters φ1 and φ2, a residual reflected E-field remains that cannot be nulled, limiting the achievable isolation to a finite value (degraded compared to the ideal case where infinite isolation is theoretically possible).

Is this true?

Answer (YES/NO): NO